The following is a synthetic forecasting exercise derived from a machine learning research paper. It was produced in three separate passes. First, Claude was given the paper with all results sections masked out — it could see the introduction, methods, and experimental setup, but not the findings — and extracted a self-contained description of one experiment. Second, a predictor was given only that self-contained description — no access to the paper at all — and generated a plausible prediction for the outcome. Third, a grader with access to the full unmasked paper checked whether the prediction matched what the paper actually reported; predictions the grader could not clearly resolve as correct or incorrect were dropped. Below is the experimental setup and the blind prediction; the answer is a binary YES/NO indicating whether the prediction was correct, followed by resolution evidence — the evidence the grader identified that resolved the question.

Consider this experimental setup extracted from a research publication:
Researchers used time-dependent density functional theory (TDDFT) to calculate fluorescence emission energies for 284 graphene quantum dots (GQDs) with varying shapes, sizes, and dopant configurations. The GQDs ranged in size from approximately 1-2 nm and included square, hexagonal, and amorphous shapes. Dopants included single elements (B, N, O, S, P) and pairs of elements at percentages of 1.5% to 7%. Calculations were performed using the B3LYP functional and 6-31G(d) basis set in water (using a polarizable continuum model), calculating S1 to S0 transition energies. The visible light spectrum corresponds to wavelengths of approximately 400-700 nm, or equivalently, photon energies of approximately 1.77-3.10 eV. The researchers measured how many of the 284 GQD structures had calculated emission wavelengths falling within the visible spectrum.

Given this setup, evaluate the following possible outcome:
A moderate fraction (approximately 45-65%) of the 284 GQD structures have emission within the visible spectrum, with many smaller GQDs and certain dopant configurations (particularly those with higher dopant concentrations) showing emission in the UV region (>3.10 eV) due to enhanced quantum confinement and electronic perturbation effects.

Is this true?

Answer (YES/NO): NO